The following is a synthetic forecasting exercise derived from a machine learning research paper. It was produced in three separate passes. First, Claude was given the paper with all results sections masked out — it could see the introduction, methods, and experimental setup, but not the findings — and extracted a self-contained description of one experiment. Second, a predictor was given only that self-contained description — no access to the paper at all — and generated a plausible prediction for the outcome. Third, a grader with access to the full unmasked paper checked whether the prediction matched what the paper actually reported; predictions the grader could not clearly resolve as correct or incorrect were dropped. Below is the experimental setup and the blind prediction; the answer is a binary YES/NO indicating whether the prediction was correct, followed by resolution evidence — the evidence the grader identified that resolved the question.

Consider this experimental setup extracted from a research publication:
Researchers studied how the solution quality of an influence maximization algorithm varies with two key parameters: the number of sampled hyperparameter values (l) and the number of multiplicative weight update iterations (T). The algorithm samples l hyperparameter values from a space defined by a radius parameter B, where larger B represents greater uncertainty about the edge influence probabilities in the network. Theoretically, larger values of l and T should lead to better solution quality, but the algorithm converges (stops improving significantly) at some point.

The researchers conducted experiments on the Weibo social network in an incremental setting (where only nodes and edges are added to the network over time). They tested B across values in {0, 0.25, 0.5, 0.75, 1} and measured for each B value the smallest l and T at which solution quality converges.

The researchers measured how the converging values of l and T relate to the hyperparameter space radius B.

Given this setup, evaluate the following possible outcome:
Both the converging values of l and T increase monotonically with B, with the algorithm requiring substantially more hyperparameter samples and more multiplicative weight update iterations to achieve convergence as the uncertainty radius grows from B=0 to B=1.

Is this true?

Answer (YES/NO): YES